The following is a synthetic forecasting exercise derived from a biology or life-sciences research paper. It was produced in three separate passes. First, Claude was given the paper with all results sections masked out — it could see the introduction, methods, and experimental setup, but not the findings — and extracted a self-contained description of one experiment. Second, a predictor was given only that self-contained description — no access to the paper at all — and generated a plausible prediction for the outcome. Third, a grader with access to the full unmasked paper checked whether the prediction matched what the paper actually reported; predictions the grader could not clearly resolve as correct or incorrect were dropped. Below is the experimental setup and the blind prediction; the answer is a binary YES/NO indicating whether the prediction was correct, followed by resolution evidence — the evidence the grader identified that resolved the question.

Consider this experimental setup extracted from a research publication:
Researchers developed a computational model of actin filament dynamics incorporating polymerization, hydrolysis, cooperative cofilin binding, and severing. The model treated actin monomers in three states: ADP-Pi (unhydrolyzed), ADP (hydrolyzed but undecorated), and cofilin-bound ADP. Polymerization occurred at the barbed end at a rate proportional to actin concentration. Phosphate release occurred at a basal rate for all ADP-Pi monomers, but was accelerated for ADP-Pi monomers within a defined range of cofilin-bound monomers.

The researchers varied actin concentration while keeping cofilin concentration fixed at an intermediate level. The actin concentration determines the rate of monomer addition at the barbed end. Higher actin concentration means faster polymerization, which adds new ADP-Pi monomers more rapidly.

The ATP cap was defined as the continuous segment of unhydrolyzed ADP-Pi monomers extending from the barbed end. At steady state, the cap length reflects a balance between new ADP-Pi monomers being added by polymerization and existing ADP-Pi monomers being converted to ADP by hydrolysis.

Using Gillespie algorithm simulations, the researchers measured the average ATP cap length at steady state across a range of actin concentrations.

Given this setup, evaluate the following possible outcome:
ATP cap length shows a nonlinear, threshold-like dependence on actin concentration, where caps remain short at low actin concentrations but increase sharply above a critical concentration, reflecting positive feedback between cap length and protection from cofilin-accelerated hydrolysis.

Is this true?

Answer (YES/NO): NO